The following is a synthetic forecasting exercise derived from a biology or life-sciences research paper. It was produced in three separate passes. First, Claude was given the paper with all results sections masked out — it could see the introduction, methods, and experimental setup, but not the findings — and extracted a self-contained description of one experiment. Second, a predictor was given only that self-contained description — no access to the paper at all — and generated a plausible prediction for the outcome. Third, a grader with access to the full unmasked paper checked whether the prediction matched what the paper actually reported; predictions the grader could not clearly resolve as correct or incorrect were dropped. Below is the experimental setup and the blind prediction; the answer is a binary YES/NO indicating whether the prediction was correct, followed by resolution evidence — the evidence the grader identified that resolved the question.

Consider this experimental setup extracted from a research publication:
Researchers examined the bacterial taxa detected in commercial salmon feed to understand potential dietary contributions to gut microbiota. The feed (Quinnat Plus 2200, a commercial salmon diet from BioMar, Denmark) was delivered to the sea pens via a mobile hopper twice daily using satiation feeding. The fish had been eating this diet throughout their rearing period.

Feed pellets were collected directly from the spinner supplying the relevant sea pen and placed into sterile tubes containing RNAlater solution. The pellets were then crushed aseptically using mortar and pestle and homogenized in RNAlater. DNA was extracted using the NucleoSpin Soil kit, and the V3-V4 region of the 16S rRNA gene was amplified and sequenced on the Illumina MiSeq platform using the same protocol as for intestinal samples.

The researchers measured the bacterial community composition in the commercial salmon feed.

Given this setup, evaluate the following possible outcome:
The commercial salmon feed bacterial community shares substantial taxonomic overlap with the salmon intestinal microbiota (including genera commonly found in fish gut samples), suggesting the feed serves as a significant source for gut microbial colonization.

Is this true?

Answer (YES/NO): NO